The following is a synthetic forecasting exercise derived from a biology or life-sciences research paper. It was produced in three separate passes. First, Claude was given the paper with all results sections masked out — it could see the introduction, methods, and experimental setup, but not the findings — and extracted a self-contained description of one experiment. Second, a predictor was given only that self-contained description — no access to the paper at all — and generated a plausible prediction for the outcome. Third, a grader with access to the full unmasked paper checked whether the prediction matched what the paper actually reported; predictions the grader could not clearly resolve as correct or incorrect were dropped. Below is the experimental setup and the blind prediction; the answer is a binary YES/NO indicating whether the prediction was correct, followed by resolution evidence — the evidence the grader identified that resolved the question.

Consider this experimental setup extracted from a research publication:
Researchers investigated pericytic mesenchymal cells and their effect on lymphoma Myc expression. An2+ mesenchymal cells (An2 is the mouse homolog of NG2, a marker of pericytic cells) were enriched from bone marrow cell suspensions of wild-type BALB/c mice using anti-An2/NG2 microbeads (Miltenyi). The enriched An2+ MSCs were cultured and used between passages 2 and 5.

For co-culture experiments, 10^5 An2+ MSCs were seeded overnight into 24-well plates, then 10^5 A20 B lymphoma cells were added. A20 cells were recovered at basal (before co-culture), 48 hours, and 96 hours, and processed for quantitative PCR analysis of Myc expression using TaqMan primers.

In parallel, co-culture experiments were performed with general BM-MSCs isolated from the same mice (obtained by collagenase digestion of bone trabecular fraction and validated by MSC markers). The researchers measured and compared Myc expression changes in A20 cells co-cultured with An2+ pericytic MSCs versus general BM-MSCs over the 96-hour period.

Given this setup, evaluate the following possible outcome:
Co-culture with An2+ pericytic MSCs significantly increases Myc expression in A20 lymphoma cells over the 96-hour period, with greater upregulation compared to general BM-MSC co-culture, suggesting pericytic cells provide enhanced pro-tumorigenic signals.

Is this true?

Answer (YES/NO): NO